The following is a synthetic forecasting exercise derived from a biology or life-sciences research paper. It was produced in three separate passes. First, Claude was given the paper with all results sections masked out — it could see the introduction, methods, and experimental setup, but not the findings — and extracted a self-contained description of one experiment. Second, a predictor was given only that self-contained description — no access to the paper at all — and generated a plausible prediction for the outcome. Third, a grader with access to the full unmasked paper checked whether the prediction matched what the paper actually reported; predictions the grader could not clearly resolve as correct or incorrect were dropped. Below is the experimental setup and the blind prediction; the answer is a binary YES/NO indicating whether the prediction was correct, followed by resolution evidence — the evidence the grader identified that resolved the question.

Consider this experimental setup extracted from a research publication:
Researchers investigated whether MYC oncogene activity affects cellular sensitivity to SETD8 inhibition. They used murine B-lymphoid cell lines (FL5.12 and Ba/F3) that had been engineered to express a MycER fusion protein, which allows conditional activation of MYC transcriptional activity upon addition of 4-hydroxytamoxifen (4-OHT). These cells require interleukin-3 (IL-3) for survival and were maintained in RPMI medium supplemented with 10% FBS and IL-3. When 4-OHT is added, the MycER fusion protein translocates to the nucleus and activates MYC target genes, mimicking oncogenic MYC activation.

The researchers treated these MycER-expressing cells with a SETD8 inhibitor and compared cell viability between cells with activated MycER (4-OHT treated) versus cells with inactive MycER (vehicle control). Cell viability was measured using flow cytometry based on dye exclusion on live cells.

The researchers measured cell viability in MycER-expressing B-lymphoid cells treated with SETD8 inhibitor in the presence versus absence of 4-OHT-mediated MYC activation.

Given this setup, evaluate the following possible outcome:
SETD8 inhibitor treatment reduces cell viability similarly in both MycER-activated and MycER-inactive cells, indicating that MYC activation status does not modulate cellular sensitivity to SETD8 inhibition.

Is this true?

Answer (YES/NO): NO